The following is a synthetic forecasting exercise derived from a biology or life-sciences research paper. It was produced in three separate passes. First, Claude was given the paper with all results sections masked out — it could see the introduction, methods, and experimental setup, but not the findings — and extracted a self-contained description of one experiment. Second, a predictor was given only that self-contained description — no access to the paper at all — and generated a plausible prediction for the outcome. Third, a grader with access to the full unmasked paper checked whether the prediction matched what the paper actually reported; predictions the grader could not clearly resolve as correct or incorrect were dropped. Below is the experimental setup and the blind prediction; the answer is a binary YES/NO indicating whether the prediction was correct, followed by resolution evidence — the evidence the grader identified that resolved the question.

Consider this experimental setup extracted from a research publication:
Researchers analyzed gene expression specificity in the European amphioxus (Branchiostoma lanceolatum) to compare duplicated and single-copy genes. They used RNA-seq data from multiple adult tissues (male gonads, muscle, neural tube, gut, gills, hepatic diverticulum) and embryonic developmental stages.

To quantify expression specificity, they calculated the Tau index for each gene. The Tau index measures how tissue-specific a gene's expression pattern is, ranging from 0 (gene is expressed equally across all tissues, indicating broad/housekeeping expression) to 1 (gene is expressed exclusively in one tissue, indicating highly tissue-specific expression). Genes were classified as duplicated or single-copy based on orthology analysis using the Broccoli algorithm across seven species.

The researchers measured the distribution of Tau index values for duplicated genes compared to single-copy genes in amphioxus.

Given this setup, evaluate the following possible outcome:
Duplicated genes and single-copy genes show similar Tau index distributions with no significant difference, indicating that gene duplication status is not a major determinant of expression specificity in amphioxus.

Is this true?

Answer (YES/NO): NO